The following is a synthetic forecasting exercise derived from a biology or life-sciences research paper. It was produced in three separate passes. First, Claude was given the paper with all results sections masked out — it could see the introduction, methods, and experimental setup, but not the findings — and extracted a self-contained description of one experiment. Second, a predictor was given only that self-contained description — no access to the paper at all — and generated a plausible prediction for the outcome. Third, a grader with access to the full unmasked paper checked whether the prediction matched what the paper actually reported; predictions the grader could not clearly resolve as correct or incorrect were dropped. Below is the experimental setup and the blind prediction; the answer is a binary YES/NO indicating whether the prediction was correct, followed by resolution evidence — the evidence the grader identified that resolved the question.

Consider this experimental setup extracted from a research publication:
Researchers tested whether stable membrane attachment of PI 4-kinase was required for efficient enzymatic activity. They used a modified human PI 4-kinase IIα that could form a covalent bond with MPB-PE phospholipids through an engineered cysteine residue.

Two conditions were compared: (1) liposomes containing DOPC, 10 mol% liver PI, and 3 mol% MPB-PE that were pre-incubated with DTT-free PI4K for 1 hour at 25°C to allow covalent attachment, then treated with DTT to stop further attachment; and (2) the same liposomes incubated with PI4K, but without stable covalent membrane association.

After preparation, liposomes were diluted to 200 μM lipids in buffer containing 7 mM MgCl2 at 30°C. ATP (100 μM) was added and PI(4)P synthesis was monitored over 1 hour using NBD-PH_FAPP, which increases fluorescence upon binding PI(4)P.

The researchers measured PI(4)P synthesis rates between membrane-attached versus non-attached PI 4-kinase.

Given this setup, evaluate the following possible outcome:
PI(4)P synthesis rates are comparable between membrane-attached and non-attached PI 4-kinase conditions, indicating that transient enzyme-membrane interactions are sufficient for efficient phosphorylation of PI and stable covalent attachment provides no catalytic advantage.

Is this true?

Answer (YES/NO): NO